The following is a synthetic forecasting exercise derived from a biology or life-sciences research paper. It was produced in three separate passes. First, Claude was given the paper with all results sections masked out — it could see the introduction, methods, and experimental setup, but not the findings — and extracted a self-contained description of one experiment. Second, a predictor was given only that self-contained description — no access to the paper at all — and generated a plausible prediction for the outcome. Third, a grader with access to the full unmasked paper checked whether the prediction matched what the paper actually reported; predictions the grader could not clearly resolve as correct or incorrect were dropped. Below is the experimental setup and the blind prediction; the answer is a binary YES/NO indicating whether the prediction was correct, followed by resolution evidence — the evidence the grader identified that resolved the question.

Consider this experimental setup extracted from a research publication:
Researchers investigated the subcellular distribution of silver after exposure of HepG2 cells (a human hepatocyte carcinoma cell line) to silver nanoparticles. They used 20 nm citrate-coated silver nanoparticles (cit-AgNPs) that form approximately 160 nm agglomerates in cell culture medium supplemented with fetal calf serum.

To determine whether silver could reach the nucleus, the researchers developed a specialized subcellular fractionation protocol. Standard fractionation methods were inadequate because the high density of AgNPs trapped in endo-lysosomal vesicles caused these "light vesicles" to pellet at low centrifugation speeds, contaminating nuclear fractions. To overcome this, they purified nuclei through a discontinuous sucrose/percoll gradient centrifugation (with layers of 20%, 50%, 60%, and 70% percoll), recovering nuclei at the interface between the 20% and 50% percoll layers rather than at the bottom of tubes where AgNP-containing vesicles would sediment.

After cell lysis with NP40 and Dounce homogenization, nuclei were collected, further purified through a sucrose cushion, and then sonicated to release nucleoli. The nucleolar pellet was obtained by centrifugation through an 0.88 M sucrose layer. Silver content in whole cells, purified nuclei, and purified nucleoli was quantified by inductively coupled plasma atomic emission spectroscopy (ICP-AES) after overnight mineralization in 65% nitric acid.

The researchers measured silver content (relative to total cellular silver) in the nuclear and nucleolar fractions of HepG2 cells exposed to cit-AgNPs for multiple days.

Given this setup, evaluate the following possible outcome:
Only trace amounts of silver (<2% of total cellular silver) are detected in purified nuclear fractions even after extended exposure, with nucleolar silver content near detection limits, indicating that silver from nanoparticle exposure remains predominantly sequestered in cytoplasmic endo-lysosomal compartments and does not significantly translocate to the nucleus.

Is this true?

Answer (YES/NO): NO